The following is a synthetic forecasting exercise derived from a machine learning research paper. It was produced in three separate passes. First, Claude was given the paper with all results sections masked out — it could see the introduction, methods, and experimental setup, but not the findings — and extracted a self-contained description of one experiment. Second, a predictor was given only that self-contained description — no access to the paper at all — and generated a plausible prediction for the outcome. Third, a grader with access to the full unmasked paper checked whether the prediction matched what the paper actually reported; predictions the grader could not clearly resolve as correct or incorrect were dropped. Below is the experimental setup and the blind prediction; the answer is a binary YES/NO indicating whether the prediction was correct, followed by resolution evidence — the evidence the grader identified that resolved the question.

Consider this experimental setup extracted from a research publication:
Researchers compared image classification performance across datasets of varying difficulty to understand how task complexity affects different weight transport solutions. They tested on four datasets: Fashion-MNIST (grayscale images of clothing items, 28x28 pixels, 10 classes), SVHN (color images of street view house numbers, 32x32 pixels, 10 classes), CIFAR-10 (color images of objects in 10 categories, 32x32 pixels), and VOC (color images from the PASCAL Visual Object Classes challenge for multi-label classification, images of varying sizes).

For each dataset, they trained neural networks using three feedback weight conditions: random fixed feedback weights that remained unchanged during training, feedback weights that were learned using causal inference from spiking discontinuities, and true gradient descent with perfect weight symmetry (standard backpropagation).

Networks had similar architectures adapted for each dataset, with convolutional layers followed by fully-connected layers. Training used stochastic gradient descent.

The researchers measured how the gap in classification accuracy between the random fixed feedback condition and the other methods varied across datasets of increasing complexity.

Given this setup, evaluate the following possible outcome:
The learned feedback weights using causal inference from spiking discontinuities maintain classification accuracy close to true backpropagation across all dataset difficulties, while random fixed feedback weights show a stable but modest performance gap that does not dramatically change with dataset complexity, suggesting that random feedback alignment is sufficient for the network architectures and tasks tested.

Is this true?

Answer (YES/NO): NO